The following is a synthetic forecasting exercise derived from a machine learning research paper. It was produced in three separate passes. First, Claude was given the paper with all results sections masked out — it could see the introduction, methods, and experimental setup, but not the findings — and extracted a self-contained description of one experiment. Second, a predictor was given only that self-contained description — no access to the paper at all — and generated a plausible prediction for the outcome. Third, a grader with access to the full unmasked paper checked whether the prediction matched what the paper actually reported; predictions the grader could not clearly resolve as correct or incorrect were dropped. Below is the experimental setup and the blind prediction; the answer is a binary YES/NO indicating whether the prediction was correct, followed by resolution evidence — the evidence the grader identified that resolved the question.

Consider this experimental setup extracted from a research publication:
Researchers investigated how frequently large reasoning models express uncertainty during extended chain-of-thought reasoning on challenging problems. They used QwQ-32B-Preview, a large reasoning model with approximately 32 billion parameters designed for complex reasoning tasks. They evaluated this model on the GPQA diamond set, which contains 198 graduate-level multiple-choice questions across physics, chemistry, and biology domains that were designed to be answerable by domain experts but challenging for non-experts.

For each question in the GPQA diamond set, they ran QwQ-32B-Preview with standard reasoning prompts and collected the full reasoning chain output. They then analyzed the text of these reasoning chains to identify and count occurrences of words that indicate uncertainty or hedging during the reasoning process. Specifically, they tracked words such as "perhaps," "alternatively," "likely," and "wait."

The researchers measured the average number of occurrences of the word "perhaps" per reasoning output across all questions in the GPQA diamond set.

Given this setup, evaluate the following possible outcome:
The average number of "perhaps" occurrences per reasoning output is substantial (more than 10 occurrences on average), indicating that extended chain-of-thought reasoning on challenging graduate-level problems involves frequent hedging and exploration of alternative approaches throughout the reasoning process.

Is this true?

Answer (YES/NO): YES